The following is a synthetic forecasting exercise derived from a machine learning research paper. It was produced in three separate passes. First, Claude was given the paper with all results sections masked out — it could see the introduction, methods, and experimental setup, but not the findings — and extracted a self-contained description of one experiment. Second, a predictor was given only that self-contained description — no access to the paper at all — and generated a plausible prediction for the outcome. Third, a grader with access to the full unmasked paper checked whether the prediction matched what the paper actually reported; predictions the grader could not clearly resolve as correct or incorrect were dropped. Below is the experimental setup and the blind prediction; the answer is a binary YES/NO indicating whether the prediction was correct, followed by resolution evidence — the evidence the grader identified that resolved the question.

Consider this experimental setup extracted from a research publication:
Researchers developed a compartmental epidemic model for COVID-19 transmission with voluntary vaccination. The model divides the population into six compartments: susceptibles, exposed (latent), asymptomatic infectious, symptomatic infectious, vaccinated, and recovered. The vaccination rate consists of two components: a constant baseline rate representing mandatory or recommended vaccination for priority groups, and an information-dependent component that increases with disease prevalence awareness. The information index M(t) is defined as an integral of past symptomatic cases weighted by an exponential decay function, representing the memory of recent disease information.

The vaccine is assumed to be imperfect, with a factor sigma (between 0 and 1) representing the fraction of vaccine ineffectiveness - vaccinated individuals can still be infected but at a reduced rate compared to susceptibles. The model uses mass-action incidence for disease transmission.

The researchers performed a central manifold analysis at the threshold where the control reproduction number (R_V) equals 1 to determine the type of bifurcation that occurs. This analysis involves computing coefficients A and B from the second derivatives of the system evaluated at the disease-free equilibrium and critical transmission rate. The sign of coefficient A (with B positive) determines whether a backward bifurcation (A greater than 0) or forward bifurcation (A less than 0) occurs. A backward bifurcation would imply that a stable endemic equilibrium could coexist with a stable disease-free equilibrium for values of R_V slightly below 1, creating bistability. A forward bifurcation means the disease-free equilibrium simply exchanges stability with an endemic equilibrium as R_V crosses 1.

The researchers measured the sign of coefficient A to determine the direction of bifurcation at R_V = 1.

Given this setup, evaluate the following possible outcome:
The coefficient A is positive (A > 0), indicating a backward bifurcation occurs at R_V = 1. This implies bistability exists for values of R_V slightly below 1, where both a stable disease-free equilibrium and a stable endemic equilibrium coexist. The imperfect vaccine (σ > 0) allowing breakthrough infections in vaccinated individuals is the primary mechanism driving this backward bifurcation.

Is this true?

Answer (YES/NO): NO